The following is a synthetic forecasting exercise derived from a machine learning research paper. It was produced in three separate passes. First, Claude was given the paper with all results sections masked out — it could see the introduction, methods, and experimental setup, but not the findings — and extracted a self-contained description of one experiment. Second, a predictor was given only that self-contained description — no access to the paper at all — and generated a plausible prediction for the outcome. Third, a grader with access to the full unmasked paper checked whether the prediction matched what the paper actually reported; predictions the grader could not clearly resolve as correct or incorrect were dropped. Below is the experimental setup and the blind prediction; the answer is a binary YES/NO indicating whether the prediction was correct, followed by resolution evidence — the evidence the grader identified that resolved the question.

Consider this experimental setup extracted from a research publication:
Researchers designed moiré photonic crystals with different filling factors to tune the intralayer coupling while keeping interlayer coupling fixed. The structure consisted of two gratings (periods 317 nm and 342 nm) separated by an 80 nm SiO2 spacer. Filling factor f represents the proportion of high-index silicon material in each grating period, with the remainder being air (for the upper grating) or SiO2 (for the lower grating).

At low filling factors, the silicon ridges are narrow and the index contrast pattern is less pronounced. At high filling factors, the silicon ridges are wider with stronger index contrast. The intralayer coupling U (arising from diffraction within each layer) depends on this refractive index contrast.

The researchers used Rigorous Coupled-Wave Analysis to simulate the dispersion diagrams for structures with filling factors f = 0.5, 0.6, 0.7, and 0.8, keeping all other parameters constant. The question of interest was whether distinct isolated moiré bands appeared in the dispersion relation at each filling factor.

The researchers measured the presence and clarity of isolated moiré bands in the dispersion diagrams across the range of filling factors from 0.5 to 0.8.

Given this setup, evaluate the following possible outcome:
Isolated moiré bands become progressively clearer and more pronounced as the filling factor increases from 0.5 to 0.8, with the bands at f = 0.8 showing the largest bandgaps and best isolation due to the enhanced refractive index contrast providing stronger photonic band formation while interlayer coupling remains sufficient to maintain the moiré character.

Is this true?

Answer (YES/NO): NO